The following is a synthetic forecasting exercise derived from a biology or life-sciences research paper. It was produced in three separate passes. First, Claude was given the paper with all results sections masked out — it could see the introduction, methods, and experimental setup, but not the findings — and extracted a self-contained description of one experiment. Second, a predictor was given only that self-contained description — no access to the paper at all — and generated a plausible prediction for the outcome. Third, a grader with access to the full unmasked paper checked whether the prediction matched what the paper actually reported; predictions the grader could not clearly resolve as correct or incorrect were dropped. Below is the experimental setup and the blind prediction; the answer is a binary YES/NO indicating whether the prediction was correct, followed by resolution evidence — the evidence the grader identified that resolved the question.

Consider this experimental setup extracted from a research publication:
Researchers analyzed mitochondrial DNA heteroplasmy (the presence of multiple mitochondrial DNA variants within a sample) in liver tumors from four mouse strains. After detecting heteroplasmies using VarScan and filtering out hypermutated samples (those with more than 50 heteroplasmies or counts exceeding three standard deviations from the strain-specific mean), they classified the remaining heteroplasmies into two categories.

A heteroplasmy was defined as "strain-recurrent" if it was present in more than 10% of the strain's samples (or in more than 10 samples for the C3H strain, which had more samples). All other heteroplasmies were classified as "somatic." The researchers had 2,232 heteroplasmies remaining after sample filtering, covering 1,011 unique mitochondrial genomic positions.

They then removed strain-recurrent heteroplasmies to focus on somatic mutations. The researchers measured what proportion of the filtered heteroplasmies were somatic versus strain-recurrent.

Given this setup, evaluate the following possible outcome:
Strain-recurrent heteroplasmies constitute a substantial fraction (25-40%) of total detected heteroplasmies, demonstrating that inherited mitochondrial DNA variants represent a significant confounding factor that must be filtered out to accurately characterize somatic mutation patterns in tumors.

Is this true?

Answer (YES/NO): NO